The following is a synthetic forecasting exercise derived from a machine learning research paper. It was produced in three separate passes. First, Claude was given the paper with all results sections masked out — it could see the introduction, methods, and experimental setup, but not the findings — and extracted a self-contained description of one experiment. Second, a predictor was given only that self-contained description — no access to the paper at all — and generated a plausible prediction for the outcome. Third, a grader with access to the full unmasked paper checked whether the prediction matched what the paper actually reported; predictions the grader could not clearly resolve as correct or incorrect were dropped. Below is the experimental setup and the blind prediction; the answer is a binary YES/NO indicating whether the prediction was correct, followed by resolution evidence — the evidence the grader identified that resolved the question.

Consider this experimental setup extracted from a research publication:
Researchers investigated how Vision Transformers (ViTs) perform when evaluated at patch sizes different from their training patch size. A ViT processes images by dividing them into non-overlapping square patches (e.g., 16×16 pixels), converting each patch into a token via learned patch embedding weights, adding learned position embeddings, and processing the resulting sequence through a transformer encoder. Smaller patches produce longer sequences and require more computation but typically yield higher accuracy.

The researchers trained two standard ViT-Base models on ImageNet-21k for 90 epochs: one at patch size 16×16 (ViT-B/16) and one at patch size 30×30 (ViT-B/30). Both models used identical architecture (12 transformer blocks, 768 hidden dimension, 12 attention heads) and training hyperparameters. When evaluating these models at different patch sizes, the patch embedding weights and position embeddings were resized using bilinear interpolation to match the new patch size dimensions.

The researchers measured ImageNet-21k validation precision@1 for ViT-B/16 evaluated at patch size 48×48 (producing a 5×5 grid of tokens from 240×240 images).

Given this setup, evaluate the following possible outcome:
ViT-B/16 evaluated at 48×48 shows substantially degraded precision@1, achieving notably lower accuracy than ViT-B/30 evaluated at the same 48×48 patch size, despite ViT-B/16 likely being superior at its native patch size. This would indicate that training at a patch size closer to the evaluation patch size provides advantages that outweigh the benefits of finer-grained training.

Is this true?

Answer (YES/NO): YES